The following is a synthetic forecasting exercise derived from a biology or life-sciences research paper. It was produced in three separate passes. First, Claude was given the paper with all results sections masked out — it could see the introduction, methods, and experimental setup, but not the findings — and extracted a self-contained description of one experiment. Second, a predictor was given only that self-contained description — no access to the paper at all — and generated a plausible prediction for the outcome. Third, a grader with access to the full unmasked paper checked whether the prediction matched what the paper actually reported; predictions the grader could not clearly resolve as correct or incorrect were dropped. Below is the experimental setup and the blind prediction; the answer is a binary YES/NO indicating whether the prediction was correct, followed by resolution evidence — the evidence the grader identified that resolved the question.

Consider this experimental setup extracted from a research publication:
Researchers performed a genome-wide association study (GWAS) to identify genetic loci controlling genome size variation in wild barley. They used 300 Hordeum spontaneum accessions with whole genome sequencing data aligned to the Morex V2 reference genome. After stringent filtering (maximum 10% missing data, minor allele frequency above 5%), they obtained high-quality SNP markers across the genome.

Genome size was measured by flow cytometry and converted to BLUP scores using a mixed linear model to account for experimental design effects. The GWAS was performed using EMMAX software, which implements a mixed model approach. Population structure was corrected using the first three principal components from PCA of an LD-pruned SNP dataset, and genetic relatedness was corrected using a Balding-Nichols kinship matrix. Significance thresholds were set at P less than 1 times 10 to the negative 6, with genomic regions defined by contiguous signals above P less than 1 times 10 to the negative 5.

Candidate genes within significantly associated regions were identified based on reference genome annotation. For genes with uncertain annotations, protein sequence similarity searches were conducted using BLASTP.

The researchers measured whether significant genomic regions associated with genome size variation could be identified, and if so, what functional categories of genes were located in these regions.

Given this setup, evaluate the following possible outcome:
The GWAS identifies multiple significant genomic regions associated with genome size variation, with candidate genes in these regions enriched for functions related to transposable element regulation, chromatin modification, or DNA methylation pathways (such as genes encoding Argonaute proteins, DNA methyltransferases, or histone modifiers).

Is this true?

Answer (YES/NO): NO